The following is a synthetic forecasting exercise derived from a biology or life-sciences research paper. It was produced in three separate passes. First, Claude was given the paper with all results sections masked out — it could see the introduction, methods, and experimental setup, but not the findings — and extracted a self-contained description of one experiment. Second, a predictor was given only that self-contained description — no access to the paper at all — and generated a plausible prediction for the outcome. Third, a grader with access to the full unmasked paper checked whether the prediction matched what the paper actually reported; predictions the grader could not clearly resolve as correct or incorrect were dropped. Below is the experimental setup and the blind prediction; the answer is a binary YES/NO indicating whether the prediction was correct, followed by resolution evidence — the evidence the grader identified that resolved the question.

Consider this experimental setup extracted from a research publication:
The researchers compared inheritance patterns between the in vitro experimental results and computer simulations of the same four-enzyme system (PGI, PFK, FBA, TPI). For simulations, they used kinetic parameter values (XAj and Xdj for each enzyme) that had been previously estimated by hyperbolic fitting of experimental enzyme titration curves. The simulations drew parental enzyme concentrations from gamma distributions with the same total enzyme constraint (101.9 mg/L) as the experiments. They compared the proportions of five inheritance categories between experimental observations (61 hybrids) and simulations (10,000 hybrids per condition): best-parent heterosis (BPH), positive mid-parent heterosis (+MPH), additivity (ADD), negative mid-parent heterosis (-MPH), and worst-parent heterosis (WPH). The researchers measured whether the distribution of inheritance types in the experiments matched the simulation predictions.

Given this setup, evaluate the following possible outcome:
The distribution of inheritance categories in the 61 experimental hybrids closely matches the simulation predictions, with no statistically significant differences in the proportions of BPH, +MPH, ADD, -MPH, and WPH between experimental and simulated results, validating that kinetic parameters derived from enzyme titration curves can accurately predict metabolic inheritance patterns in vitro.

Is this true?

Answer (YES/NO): NO